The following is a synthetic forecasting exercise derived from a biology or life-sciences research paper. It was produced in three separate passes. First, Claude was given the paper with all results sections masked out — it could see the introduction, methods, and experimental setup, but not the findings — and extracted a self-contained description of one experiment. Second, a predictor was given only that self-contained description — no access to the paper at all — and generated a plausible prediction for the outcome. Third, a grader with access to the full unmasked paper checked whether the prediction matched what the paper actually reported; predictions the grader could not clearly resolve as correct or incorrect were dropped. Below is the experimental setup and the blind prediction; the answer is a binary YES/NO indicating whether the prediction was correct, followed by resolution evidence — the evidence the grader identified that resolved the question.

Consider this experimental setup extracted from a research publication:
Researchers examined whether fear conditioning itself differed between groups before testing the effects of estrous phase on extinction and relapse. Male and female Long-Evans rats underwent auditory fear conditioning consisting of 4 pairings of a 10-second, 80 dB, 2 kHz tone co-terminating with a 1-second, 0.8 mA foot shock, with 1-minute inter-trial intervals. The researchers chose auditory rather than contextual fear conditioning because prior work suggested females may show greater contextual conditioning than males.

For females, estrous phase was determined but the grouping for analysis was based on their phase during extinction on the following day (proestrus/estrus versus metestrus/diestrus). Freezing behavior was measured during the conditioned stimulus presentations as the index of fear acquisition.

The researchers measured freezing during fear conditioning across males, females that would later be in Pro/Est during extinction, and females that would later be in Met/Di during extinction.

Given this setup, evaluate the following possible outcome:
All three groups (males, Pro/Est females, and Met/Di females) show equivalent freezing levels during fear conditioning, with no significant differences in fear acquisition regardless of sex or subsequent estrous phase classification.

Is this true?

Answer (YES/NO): YES